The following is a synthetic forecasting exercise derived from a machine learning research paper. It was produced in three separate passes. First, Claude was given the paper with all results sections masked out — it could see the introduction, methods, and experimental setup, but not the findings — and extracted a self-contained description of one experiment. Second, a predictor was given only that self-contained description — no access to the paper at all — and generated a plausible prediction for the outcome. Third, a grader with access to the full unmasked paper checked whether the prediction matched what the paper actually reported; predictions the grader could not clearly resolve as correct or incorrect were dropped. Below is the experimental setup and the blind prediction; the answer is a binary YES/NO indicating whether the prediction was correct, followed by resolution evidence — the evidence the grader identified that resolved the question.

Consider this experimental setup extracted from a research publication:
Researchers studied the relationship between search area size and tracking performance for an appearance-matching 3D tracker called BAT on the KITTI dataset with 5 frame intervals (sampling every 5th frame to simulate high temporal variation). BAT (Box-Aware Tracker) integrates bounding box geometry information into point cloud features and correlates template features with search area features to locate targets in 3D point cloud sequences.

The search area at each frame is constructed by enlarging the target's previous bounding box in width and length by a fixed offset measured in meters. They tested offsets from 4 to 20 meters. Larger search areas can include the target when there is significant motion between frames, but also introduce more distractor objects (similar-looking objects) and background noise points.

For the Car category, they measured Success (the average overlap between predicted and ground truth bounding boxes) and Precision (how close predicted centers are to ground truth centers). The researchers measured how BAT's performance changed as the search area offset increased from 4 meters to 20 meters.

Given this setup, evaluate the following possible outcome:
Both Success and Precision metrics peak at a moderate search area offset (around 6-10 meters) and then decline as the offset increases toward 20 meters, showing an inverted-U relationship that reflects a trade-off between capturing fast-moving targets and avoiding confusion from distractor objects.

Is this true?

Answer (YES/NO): NO